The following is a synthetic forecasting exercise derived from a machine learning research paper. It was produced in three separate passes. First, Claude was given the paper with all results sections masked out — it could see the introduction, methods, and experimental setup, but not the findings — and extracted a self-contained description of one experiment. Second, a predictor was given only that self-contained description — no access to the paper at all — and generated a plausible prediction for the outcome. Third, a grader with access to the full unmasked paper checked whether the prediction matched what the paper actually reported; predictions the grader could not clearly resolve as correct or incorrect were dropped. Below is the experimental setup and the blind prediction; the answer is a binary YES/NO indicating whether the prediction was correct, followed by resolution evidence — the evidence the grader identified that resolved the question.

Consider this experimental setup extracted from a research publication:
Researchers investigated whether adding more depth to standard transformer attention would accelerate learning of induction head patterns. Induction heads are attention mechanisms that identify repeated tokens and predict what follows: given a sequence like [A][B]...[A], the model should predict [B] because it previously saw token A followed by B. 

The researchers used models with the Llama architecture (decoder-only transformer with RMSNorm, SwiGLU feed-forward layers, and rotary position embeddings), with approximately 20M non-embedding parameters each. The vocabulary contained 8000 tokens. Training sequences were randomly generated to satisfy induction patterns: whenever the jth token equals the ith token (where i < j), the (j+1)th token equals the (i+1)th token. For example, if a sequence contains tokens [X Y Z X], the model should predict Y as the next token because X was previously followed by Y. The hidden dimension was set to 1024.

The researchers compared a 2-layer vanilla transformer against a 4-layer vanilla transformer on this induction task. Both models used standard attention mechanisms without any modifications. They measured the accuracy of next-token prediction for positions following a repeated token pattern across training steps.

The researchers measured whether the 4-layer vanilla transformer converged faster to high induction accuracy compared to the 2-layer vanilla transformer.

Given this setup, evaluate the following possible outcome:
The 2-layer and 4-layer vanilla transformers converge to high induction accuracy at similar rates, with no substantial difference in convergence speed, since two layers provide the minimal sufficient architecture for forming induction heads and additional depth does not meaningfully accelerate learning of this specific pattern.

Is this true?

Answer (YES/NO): YES